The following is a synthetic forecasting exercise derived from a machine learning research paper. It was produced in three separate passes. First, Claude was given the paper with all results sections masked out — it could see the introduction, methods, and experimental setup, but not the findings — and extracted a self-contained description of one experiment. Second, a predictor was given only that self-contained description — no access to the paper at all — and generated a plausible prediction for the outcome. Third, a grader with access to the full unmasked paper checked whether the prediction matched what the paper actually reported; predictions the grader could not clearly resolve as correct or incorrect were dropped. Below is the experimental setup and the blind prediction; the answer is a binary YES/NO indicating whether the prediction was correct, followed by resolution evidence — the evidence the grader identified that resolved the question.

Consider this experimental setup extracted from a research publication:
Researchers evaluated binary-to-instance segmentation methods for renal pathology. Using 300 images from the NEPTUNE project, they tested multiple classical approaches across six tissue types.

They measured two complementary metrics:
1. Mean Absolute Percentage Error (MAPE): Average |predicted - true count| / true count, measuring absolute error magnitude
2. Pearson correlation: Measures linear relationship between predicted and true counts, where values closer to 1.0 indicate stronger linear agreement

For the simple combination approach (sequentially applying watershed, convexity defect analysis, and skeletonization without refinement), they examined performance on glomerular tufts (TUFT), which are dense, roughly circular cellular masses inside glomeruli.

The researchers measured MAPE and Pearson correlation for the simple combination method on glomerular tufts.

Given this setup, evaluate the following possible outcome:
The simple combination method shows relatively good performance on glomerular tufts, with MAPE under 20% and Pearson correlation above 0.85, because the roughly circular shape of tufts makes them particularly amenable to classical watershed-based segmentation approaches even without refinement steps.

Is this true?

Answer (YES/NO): NO